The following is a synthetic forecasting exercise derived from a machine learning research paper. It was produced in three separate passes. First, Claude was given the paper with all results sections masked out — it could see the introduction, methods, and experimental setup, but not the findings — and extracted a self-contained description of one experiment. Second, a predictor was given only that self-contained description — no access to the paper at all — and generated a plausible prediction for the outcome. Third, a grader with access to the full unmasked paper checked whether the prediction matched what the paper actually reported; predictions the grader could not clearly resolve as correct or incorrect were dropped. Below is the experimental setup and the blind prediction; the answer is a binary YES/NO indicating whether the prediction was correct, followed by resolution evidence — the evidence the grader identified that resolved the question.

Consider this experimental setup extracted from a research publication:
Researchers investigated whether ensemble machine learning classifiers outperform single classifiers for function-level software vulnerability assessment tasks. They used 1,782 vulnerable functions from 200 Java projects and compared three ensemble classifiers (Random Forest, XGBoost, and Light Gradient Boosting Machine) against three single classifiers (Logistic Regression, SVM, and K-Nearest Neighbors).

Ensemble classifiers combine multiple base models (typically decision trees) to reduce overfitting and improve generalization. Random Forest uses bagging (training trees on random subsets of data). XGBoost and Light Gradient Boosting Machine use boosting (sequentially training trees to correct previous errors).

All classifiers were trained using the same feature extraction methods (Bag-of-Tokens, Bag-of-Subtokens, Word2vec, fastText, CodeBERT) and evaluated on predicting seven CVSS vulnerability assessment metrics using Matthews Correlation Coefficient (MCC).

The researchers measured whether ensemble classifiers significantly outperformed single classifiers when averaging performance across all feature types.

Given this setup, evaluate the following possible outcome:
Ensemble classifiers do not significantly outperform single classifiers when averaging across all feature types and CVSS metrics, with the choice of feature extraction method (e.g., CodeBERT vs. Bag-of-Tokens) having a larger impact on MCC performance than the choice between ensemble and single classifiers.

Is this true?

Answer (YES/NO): NO